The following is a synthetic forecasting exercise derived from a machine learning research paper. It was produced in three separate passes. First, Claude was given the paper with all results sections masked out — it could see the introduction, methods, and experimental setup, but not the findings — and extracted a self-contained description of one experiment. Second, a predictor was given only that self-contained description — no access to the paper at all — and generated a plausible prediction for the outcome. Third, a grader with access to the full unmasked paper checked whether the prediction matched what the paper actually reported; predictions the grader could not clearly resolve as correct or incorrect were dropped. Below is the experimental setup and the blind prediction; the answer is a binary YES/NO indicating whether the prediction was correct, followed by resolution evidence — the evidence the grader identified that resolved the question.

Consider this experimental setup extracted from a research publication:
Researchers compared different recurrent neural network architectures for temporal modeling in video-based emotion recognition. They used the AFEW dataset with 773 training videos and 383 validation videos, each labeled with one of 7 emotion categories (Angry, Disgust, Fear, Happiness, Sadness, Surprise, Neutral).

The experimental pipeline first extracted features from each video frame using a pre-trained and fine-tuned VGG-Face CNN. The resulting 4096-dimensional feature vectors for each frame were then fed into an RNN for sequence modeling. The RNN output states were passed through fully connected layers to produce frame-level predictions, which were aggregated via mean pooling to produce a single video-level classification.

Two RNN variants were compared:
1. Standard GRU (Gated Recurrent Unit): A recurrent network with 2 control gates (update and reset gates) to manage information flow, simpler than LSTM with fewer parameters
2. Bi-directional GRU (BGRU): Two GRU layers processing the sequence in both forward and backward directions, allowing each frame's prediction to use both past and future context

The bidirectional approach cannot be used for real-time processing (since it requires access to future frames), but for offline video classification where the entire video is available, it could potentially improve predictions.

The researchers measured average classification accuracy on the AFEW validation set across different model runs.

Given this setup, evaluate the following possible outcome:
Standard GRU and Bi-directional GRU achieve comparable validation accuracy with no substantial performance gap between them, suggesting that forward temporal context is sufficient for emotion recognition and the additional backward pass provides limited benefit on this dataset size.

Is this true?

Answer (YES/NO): YES